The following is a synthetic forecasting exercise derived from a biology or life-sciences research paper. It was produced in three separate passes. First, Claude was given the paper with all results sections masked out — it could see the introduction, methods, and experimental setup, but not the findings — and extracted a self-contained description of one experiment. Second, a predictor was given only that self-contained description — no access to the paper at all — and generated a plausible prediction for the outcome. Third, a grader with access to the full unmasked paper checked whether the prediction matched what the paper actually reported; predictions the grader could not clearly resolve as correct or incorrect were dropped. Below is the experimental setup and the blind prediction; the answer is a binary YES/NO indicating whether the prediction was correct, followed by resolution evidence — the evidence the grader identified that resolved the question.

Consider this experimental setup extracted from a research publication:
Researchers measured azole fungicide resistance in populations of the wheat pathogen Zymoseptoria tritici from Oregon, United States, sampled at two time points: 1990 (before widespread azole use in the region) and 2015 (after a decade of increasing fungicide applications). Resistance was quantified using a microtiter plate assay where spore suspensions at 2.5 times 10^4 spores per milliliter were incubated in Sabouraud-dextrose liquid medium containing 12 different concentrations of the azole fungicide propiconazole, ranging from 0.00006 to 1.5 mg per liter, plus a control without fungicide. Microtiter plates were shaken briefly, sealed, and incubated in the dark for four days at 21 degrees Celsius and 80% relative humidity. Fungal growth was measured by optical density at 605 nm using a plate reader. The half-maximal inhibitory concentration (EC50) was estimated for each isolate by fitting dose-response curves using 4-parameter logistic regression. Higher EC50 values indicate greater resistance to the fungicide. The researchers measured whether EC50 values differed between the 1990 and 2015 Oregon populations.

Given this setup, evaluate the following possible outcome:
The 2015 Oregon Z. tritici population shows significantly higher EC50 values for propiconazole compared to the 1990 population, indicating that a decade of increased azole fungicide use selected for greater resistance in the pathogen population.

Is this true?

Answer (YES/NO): YES